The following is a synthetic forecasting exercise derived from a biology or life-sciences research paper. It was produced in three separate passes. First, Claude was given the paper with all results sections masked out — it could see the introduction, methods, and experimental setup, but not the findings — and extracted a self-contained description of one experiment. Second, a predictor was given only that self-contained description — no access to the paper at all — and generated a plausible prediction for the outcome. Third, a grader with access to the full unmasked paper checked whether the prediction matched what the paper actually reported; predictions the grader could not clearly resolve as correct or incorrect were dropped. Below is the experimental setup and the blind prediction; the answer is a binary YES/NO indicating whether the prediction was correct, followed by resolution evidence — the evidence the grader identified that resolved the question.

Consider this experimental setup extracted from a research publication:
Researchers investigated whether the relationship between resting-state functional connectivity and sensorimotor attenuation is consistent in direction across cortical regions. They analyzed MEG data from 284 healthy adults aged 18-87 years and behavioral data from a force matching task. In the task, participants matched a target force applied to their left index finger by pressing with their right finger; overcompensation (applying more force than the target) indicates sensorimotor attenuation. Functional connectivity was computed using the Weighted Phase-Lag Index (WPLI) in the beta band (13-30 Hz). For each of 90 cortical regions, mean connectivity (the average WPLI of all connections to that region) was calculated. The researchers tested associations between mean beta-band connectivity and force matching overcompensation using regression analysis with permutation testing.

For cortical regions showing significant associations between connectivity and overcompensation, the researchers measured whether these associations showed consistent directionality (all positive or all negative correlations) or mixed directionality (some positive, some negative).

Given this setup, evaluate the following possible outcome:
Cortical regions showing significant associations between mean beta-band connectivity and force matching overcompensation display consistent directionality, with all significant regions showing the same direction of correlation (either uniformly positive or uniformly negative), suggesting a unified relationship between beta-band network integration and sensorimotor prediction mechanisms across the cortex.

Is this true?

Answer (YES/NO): YES